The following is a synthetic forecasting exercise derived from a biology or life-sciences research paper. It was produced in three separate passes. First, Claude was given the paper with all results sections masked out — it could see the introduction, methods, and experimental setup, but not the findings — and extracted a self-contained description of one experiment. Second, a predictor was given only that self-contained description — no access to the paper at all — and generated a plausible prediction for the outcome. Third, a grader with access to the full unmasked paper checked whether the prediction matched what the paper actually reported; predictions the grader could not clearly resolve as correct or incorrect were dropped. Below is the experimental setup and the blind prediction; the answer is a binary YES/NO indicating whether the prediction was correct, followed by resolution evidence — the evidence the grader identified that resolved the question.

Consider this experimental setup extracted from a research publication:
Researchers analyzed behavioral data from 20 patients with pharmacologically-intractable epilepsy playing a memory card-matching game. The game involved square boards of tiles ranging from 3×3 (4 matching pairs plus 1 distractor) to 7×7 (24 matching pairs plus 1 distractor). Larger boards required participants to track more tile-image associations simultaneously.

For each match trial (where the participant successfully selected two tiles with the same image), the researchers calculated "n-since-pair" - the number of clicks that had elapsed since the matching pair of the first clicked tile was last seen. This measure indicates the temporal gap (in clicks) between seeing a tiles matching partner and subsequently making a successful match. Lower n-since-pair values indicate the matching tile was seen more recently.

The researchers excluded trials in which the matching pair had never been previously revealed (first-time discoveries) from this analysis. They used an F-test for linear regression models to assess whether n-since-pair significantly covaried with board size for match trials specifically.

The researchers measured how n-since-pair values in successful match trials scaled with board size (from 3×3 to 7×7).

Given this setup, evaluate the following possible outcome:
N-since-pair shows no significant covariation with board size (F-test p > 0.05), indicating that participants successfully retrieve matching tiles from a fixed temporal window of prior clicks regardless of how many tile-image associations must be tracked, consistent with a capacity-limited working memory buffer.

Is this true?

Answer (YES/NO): NO